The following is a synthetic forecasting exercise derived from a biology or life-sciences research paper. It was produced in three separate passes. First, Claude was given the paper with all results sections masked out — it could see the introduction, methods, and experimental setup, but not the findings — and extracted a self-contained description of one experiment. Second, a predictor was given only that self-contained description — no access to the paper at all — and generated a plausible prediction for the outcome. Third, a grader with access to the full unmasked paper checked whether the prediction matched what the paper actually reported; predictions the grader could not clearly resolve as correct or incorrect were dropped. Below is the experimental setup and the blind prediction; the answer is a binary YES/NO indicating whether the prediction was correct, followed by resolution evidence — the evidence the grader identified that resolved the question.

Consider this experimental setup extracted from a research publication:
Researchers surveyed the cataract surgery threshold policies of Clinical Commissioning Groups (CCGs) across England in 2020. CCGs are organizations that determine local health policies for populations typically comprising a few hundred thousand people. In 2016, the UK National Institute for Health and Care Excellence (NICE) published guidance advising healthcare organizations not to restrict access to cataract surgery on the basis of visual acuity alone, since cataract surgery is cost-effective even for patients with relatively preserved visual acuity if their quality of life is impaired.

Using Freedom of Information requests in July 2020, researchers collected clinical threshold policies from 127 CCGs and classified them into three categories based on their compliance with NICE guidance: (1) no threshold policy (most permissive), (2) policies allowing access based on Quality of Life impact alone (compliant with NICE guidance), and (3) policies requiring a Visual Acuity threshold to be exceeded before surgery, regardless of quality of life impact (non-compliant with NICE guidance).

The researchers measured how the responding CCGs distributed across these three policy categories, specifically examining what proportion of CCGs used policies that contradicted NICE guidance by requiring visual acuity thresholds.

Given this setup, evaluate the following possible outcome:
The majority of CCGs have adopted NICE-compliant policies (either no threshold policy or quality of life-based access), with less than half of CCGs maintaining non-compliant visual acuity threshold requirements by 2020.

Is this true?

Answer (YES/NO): YES